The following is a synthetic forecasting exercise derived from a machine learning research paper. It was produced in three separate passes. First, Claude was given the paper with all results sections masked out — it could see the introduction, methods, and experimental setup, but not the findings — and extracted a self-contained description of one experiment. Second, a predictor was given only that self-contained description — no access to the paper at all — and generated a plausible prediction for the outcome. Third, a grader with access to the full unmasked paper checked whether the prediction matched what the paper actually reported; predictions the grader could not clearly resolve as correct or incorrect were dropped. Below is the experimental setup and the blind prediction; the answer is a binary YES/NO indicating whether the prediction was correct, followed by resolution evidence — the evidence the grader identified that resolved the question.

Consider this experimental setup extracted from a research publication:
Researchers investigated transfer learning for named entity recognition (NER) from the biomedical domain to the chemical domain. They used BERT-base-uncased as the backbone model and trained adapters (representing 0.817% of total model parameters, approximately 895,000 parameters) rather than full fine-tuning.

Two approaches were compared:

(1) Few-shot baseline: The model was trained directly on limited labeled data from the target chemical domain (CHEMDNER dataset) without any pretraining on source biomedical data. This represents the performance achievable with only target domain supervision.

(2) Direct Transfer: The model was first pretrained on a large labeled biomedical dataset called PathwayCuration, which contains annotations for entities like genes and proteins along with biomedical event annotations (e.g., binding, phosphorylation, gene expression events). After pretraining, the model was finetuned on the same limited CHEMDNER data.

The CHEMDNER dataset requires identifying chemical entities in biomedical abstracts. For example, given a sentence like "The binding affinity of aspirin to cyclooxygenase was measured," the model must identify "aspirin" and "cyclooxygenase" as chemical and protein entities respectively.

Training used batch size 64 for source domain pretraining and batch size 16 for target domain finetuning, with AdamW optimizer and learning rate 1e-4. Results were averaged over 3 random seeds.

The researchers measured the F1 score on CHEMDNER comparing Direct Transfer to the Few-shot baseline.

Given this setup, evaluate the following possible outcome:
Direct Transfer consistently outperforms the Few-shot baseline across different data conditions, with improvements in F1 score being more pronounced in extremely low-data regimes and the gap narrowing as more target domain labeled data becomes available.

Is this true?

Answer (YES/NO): NO